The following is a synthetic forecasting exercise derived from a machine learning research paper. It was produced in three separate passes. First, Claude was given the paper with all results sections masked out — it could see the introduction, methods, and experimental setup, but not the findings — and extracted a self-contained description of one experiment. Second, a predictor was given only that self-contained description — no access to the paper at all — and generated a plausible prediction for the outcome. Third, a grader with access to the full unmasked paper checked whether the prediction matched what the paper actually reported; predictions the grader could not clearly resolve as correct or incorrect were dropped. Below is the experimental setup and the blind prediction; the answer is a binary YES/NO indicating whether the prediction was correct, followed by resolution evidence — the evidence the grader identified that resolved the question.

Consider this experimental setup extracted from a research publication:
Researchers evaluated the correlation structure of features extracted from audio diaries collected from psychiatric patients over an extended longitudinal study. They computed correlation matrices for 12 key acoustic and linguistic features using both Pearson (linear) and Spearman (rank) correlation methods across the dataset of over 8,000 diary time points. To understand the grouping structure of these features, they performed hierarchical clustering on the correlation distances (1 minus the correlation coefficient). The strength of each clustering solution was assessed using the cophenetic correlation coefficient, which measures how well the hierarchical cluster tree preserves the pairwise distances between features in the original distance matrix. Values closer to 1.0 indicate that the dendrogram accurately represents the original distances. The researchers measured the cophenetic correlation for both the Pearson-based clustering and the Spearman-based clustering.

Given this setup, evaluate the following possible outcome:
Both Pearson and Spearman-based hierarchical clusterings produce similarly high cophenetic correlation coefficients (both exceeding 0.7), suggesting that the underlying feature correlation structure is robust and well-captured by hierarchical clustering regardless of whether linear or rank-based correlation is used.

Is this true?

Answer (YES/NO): NO